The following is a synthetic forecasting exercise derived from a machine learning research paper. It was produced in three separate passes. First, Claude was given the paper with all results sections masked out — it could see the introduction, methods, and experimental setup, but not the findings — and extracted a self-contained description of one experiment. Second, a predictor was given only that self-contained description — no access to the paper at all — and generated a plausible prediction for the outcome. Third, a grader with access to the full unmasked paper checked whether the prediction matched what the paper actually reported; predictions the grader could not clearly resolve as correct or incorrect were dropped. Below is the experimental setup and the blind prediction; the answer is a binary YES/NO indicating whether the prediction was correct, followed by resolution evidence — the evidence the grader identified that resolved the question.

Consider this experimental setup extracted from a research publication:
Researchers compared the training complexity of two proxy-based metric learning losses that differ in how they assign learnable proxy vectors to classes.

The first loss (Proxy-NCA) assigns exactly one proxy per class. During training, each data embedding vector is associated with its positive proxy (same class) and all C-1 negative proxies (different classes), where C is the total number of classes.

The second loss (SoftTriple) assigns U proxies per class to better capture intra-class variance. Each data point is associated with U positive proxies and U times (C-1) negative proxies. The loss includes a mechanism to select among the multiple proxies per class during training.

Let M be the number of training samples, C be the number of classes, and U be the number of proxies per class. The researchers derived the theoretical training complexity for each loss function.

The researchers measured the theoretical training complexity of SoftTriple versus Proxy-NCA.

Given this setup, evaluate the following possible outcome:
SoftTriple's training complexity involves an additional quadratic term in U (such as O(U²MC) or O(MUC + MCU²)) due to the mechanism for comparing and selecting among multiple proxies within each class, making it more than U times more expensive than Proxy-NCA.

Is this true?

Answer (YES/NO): YES